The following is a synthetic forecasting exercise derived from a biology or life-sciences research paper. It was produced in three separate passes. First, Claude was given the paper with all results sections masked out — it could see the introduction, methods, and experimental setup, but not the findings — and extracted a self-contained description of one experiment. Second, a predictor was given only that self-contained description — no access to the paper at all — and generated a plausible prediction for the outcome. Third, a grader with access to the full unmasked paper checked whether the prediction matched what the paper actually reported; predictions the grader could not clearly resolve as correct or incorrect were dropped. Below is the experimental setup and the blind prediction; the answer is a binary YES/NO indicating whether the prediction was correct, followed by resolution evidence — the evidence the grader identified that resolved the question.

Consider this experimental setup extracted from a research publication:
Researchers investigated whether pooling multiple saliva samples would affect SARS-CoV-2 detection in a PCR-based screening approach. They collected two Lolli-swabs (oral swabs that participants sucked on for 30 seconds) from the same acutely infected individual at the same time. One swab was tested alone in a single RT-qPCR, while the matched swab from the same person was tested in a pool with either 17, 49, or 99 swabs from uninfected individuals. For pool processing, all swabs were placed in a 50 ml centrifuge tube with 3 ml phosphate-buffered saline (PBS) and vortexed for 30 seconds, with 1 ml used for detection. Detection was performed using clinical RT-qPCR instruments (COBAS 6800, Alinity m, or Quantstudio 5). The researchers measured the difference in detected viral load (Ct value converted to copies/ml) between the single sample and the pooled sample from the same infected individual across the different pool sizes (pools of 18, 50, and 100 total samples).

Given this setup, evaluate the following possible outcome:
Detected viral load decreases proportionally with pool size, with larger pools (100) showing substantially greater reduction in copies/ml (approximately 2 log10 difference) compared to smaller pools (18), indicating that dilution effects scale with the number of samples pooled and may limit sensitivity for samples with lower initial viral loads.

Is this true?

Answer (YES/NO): NO